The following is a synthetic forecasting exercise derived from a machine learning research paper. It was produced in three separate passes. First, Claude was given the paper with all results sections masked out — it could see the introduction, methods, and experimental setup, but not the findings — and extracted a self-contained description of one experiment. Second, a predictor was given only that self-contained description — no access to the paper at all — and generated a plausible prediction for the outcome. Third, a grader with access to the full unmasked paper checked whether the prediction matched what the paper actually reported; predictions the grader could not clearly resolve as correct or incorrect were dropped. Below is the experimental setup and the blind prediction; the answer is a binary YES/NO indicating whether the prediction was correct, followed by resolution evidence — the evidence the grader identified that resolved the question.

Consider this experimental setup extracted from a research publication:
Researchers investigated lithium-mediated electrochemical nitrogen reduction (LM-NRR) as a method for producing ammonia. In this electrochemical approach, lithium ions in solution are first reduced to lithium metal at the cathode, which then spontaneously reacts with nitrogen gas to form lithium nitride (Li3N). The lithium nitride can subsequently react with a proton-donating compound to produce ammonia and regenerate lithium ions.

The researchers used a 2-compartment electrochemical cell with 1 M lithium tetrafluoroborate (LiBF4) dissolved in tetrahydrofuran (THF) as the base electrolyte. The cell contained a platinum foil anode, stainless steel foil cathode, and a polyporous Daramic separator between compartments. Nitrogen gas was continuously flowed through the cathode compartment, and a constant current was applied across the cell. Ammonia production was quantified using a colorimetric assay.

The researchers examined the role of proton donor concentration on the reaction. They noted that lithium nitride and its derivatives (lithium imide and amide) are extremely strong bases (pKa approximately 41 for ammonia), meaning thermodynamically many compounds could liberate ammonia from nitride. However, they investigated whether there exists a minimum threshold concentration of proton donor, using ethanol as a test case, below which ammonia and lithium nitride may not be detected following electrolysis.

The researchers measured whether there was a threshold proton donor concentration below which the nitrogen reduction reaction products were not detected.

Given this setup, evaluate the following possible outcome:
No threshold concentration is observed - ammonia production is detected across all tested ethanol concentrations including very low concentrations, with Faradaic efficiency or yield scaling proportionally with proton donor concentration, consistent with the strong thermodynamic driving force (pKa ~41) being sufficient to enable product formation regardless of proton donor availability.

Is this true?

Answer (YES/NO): NO